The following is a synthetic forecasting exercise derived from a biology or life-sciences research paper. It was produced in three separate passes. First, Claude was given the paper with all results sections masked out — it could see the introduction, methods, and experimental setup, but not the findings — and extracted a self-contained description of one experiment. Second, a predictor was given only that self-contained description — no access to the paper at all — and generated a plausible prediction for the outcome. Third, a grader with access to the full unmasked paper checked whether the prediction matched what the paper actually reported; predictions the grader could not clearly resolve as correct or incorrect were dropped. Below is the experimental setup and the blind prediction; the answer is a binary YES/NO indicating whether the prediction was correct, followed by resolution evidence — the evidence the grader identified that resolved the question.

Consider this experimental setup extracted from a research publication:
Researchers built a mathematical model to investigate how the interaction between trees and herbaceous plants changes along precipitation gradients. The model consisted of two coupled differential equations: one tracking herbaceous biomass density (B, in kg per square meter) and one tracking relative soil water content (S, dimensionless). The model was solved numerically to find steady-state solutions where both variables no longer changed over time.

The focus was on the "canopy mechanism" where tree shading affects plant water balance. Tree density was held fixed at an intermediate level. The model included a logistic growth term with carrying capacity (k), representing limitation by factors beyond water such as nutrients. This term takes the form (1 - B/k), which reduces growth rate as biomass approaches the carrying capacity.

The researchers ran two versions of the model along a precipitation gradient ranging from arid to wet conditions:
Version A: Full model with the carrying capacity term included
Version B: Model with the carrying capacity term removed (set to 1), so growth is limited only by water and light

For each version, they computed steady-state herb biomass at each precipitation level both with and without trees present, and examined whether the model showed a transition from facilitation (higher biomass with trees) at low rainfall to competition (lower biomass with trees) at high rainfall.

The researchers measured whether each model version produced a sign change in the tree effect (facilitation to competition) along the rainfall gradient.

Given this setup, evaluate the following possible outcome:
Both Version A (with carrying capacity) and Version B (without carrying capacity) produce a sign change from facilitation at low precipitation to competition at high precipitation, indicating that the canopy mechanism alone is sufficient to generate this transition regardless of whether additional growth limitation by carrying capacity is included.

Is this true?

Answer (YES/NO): NO